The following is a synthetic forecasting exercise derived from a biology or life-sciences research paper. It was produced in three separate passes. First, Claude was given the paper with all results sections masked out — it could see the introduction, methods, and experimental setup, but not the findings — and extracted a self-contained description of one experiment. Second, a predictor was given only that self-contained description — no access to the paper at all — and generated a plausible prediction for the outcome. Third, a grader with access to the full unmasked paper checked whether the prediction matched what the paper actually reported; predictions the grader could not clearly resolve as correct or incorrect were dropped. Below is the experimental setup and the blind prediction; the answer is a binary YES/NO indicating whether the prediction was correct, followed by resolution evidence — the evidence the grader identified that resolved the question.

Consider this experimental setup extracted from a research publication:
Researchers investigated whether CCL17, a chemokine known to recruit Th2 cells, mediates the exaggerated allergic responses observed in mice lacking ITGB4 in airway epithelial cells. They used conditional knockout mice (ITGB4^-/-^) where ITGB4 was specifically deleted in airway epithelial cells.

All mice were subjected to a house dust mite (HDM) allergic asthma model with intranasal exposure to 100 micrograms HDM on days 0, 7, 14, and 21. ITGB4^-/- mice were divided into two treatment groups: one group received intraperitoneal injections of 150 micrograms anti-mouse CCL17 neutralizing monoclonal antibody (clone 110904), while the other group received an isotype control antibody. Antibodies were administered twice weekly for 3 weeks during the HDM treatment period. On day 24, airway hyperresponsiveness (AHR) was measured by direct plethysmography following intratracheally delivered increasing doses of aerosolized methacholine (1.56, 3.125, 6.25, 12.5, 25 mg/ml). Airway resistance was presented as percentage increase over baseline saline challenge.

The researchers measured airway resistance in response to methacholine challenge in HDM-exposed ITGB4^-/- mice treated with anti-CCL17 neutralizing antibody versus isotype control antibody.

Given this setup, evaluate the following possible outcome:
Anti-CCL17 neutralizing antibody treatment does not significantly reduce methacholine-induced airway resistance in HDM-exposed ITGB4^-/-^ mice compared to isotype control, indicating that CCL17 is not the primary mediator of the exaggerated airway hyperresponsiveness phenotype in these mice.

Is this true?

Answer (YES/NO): NO